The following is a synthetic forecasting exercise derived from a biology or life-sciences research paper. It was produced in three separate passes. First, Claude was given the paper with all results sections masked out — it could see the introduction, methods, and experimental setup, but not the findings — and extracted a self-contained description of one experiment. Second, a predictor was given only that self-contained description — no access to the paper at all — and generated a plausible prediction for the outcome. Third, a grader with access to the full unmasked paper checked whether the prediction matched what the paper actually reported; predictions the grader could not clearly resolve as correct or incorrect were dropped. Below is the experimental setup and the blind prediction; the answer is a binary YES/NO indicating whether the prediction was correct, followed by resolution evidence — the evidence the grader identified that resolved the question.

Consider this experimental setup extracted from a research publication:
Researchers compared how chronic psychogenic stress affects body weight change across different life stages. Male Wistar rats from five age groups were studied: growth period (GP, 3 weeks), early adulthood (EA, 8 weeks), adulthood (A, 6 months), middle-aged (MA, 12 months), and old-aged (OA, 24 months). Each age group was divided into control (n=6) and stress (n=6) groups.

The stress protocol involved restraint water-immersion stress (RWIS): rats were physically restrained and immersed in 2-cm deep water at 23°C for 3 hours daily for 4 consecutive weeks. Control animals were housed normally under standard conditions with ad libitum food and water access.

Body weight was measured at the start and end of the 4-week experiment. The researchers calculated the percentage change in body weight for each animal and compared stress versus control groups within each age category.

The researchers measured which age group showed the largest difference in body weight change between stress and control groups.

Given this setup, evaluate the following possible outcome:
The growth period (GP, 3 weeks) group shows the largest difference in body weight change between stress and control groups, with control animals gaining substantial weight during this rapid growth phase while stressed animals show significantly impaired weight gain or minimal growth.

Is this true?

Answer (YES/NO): YES